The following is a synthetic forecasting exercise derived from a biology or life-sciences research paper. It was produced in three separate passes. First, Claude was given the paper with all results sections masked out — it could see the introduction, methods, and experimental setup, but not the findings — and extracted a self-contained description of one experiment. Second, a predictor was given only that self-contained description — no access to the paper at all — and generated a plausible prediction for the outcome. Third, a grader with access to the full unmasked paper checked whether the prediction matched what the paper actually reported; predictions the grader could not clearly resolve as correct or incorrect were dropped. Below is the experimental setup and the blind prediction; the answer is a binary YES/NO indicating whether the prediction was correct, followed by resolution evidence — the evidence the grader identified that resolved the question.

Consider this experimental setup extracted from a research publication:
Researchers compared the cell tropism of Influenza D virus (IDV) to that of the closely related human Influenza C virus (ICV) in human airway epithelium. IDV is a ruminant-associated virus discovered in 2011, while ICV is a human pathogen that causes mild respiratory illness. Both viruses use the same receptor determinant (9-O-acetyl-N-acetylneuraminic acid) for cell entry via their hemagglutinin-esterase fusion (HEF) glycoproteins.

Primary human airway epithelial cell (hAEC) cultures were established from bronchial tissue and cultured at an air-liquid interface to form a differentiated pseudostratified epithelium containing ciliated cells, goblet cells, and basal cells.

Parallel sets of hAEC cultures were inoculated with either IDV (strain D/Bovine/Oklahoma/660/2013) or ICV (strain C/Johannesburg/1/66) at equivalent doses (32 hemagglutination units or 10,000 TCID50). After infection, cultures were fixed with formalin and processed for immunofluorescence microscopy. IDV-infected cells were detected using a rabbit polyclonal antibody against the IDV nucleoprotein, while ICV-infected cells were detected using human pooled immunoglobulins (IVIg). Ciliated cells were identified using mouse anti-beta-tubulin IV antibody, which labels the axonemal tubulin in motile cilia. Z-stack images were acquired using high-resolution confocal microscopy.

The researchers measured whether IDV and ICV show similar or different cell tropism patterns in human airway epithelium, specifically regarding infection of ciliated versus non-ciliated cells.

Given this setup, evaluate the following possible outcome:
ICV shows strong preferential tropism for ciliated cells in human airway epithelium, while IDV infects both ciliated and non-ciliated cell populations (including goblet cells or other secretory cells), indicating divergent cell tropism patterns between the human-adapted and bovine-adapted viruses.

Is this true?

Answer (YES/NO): NO